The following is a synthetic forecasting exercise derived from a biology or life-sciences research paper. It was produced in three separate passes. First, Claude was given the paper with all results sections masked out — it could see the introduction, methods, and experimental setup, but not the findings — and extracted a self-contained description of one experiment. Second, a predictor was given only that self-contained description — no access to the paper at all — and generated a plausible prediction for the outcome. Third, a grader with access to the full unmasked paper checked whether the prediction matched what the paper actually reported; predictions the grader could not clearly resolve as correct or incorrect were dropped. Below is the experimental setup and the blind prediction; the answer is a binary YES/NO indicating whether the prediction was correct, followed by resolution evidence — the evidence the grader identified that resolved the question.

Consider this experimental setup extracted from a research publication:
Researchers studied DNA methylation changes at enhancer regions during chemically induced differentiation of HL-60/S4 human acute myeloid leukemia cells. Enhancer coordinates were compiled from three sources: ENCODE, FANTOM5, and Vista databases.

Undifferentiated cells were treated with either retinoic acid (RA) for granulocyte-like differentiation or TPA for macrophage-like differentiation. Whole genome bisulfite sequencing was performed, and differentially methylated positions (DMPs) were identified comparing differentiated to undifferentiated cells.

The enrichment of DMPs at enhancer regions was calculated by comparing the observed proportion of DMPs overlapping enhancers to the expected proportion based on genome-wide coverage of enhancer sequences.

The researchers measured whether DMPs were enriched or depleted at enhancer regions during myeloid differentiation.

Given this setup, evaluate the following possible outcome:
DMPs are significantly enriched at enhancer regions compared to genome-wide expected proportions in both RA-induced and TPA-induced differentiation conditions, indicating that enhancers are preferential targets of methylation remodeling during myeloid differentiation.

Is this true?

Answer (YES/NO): YES